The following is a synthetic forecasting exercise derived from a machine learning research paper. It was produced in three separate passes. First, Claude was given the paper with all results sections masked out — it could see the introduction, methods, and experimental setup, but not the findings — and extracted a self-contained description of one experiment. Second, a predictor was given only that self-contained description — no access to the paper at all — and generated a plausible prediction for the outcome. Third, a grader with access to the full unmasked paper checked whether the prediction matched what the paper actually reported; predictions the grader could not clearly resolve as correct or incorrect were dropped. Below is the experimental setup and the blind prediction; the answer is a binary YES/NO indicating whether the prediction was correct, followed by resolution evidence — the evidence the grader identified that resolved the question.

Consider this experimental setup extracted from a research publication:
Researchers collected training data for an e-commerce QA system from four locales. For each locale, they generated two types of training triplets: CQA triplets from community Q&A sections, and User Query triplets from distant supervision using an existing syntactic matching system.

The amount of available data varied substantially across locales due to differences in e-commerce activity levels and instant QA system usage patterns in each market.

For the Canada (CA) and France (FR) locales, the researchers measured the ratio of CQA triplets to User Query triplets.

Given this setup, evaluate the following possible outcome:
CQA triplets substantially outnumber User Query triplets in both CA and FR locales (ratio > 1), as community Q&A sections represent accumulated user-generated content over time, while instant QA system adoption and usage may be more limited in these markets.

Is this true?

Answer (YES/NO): YES